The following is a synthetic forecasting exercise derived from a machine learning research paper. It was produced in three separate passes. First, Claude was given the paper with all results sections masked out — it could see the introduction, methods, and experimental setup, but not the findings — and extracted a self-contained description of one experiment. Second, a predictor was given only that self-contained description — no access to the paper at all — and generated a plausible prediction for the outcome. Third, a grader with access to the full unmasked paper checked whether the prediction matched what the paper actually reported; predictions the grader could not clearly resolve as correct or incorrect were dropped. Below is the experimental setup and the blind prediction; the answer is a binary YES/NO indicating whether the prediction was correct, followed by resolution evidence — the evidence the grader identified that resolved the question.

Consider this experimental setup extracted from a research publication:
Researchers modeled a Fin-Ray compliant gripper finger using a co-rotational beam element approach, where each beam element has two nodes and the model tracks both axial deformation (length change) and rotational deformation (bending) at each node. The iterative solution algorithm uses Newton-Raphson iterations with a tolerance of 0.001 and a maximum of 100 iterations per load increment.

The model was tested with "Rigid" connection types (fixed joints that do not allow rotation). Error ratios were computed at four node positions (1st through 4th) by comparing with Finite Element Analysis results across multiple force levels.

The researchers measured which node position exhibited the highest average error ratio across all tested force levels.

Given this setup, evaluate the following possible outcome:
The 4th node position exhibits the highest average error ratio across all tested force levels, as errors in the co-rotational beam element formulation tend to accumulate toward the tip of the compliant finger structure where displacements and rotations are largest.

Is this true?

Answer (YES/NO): NO